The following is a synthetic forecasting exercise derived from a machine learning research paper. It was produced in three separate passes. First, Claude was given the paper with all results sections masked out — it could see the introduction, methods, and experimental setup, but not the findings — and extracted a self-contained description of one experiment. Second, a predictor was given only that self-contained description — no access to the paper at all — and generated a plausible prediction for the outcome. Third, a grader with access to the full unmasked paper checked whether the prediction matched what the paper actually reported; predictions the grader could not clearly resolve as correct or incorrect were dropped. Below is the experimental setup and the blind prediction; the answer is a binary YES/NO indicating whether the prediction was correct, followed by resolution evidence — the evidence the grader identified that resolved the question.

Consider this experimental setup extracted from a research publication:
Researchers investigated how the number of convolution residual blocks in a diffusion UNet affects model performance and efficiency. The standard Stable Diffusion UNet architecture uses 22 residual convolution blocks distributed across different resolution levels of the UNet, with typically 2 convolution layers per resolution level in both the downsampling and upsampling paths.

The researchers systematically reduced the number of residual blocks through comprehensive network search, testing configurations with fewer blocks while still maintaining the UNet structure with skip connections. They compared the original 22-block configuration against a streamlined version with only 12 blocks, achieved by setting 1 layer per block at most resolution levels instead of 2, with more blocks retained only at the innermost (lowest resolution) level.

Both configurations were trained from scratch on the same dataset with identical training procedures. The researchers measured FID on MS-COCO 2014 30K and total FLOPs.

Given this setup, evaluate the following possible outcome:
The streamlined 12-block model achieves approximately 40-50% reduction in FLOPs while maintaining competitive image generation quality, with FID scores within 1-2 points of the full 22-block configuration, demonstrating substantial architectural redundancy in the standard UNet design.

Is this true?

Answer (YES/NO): NO